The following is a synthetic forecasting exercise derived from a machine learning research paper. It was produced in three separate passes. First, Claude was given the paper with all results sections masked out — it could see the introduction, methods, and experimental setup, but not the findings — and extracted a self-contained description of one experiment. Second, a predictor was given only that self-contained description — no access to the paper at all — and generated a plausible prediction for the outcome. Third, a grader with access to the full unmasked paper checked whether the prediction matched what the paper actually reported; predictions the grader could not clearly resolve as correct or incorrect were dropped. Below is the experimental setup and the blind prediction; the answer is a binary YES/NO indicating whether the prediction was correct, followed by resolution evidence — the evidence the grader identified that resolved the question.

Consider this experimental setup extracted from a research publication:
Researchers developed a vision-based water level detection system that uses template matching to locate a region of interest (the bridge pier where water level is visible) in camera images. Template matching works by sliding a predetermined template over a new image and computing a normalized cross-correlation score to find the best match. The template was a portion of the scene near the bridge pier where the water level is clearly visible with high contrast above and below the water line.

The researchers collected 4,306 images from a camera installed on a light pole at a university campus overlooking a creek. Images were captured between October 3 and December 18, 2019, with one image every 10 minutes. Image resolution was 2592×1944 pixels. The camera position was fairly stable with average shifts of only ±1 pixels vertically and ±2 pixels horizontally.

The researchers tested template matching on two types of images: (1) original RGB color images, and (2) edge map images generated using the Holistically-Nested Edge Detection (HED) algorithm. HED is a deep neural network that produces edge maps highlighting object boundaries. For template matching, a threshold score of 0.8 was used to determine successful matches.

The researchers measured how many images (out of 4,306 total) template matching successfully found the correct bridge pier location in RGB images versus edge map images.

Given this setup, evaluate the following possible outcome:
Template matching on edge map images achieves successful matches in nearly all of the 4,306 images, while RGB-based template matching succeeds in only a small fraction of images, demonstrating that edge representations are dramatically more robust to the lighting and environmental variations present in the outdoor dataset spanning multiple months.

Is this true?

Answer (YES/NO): NO